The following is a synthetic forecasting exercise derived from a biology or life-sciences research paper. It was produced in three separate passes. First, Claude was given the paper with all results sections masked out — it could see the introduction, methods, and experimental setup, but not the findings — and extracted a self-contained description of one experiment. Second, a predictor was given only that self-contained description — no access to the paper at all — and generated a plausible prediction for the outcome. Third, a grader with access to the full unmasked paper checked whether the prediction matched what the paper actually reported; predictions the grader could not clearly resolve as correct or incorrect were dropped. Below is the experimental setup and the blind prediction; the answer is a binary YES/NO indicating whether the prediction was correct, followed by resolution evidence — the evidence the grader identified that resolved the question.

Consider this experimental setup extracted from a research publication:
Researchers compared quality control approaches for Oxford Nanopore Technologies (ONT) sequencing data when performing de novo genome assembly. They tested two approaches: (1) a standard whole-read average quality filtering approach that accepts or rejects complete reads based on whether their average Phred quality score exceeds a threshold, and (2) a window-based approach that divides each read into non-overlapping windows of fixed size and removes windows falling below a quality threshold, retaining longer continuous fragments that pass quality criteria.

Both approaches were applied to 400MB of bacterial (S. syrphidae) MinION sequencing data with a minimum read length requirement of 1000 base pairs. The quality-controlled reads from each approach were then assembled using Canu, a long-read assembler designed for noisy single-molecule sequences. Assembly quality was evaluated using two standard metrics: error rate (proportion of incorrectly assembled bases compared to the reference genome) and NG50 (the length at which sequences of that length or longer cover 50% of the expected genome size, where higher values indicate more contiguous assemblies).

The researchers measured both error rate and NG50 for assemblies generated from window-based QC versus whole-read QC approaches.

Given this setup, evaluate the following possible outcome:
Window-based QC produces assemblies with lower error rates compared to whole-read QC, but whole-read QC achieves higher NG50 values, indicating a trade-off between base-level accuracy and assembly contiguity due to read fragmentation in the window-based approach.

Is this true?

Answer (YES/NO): YES